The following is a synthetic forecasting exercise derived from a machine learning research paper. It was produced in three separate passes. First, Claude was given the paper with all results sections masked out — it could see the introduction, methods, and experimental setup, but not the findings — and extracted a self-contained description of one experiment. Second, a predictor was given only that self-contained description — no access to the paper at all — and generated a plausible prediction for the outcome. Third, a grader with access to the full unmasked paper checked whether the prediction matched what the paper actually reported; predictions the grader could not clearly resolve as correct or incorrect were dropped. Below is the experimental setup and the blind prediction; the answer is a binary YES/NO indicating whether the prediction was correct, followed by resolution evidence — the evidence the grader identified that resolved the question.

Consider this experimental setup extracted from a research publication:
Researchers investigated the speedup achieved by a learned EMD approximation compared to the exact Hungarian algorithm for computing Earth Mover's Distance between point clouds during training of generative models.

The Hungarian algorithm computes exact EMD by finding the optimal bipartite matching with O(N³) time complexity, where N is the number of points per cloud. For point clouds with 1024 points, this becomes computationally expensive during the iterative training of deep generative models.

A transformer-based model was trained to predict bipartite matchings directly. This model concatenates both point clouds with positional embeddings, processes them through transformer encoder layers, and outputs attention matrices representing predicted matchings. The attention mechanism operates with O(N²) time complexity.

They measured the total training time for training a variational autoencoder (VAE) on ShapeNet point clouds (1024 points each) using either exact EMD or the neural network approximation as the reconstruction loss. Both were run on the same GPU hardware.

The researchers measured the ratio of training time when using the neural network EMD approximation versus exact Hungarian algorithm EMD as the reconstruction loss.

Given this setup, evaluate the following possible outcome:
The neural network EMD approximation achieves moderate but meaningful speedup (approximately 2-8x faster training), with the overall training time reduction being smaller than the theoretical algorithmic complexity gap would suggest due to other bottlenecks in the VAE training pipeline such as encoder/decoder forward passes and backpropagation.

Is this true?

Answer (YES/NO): NO